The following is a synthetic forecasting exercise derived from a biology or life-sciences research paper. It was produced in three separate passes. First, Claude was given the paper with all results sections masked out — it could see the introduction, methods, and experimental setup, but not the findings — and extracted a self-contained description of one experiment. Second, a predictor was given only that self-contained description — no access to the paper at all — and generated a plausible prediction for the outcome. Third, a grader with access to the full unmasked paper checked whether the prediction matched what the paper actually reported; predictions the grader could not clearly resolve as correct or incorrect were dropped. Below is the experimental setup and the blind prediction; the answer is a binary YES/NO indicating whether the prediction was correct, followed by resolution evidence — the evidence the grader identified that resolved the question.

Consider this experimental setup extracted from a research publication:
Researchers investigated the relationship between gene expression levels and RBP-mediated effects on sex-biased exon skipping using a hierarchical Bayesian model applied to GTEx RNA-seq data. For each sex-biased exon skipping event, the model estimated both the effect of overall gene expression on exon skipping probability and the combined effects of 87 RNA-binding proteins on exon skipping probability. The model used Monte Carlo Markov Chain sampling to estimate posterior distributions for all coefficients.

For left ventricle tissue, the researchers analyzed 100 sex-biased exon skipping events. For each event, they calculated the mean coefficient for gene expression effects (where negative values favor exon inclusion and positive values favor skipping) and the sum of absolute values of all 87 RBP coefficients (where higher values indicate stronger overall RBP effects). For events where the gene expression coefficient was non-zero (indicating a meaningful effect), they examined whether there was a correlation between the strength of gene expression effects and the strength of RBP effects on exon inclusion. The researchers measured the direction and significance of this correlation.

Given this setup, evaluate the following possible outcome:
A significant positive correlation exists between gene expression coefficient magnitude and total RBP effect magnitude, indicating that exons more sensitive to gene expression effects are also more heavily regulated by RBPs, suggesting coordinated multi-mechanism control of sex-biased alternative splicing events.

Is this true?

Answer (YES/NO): NO